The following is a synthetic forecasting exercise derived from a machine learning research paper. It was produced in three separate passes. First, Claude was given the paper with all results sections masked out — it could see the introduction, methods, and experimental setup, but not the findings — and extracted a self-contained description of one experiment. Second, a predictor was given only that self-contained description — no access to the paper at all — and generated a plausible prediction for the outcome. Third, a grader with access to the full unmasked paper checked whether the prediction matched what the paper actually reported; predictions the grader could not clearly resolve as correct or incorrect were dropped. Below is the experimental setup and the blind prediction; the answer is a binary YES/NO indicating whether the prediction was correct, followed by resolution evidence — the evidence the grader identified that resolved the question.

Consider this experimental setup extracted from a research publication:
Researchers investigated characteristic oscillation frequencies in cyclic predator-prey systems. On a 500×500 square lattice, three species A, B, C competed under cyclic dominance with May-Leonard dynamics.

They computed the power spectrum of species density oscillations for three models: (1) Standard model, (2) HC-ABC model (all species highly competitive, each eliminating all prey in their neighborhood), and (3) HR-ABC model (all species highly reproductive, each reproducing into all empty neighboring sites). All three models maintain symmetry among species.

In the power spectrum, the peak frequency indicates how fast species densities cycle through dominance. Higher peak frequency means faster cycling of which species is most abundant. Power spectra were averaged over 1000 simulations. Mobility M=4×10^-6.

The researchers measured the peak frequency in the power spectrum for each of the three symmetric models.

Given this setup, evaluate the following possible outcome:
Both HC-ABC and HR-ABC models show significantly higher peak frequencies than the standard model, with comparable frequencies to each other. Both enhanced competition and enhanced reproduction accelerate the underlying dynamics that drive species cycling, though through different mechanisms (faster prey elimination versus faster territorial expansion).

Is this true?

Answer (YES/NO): NO